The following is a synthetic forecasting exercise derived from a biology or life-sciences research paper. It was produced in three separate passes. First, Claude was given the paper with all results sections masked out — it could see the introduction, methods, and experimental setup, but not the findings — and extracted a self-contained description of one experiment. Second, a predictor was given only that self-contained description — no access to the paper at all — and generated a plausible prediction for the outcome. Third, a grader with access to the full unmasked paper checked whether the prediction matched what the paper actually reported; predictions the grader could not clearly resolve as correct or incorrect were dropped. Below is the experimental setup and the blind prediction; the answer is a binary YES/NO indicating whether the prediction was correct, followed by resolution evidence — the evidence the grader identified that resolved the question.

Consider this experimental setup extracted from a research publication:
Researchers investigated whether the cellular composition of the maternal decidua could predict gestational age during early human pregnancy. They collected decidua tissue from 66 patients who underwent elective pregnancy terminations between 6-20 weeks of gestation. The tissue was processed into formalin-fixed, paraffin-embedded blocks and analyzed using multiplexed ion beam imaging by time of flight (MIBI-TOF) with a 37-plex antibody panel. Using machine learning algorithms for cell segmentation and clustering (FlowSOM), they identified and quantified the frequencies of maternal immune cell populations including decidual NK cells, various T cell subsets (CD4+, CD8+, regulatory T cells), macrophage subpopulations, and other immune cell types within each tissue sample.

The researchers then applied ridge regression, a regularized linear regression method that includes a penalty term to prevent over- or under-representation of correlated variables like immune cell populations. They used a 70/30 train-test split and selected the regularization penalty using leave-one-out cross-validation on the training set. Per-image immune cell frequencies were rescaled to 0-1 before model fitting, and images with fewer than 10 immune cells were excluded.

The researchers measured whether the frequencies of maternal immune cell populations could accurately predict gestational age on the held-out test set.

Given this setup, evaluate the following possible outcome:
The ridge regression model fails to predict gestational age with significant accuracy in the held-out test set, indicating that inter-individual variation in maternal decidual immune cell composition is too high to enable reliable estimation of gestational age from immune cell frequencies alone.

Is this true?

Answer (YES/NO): NO